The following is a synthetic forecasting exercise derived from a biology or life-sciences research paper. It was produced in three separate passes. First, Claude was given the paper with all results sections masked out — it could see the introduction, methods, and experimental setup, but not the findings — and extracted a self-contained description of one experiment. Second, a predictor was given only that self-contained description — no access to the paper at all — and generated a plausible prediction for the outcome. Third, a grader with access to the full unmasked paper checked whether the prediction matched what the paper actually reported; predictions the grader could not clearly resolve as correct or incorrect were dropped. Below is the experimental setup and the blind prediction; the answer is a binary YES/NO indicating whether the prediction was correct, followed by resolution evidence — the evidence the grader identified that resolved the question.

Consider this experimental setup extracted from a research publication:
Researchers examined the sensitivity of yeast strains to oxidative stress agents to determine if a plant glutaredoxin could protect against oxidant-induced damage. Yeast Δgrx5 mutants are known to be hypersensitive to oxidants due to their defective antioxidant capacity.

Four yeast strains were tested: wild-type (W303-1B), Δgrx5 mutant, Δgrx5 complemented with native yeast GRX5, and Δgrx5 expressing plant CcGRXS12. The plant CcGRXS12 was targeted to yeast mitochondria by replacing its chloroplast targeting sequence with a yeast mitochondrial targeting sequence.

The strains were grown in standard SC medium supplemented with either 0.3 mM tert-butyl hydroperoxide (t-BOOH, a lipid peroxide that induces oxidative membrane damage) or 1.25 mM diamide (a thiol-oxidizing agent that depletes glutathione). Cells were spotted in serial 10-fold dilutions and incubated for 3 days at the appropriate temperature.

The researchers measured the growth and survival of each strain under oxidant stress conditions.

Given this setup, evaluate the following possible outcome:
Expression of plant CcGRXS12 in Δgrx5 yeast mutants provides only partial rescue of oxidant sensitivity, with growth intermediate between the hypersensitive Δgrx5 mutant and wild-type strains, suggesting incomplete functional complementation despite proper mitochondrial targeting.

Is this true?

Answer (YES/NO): NO